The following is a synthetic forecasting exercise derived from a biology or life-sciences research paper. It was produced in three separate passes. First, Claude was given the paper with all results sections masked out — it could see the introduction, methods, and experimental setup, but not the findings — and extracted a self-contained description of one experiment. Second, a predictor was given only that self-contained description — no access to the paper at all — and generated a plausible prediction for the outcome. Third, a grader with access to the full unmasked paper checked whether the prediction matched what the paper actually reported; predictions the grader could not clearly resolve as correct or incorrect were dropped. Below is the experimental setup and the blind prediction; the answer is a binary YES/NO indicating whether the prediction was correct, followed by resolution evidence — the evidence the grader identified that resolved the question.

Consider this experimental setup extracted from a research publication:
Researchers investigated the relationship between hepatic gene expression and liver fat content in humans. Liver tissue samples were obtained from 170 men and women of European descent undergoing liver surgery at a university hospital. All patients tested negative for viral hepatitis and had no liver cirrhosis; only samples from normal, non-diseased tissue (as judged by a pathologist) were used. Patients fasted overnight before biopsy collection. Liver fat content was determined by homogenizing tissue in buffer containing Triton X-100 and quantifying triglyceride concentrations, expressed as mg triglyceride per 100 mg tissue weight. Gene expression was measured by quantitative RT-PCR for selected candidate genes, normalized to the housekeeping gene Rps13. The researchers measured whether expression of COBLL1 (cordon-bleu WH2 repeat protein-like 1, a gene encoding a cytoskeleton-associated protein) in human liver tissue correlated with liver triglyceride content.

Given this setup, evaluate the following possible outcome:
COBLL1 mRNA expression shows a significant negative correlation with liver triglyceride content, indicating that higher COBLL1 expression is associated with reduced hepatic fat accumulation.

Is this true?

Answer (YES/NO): NO